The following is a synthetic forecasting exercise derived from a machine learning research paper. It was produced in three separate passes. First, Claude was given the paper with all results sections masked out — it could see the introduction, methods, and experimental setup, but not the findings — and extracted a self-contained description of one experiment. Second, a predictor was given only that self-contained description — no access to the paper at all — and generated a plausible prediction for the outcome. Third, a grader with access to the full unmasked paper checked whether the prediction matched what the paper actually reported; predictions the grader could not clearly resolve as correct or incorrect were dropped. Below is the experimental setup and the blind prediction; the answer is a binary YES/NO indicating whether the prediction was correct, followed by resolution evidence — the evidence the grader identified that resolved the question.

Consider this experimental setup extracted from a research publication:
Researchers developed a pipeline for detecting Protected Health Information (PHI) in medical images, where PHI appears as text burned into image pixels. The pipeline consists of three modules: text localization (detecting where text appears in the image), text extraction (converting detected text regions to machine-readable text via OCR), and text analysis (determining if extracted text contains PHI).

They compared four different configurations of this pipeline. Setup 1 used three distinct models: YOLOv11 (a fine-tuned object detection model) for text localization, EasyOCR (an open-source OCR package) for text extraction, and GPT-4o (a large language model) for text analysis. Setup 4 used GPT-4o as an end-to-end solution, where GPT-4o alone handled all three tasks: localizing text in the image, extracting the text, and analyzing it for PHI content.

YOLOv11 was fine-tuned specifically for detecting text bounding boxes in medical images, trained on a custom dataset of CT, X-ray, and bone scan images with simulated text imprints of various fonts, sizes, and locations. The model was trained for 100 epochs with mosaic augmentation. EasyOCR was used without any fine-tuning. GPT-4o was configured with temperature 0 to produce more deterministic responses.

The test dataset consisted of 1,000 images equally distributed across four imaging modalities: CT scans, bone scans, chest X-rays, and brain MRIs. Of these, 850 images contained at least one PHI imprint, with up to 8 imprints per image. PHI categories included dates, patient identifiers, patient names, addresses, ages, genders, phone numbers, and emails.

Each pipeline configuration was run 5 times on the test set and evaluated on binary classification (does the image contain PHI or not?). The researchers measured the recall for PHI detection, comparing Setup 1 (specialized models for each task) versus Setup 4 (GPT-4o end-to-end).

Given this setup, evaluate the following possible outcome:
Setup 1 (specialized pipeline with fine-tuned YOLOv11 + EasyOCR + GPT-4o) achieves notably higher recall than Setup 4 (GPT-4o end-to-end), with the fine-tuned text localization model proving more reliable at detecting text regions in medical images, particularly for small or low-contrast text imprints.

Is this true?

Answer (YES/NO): NO